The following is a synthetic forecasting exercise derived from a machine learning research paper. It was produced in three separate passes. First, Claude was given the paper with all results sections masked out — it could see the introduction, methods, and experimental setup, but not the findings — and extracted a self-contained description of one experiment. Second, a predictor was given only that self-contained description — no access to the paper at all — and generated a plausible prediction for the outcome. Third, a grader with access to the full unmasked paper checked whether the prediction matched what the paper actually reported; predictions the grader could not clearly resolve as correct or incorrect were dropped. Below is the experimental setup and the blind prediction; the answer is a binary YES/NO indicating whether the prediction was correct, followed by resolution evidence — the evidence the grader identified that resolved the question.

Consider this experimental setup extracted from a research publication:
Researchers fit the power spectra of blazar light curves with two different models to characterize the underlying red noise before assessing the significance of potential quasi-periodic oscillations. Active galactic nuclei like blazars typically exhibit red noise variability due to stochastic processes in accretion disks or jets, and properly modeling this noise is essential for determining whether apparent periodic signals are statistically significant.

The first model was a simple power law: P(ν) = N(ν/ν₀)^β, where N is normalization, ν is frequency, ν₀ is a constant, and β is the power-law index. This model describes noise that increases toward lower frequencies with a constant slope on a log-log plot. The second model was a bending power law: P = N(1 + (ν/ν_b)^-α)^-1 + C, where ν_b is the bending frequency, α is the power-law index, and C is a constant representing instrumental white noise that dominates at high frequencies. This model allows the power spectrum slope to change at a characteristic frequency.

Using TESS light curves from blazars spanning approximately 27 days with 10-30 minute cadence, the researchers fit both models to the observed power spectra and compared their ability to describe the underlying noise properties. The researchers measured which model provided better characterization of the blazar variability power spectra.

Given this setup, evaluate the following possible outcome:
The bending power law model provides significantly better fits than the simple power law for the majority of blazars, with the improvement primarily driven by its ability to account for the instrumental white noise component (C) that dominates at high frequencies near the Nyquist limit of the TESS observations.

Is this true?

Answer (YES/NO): NO